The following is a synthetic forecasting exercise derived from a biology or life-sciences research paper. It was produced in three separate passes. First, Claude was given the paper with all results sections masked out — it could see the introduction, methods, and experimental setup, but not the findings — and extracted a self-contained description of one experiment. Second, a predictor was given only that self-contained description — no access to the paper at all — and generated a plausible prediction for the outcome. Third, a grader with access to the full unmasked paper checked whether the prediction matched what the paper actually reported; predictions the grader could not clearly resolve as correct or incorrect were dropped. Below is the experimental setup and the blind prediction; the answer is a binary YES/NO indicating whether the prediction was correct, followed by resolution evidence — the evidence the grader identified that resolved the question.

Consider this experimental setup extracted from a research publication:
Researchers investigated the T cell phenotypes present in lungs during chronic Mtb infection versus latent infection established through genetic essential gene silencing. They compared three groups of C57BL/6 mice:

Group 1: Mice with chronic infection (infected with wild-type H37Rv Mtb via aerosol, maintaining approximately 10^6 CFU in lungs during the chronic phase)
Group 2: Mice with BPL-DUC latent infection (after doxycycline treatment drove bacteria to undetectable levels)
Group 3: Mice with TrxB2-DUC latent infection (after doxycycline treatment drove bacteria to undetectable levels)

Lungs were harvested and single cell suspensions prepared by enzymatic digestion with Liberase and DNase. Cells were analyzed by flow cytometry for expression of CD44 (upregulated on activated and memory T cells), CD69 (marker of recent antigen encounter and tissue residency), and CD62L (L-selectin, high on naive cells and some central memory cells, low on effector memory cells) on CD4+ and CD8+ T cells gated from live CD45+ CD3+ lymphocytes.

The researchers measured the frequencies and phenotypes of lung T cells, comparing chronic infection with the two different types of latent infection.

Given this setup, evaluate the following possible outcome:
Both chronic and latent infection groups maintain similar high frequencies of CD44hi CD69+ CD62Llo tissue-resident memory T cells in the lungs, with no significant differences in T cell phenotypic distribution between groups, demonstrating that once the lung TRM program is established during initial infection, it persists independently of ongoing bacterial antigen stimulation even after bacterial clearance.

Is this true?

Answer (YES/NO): NO